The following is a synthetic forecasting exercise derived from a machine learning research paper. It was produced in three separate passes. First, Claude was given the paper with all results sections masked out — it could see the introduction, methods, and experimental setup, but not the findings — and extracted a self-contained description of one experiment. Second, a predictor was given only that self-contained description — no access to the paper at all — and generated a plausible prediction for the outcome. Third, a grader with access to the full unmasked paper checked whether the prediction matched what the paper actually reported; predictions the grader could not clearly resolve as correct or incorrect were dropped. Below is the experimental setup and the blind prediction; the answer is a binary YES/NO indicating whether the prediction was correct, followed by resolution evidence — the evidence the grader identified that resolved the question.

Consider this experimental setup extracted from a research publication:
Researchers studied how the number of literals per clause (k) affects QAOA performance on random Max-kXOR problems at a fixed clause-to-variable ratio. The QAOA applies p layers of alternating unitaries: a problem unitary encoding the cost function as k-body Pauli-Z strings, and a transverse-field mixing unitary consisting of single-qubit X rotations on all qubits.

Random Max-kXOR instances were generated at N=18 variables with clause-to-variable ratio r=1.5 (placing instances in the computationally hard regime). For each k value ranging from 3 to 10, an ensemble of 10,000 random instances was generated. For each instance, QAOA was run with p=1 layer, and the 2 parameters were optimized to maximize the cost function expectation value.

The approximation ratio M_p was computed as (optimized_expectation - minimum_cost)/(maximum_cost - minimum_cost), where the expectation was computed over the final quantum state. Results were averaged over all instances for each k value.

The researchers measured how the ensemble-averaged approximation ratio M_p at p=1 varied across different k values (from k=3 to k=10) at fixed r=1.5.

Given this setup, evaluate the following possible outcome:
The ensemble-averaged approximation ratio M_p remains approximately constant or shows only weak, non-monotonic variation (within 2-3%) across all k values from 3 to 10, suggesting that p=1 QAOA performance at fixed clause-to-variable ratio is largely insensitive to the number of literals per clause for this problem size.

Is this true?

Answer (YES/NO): NO